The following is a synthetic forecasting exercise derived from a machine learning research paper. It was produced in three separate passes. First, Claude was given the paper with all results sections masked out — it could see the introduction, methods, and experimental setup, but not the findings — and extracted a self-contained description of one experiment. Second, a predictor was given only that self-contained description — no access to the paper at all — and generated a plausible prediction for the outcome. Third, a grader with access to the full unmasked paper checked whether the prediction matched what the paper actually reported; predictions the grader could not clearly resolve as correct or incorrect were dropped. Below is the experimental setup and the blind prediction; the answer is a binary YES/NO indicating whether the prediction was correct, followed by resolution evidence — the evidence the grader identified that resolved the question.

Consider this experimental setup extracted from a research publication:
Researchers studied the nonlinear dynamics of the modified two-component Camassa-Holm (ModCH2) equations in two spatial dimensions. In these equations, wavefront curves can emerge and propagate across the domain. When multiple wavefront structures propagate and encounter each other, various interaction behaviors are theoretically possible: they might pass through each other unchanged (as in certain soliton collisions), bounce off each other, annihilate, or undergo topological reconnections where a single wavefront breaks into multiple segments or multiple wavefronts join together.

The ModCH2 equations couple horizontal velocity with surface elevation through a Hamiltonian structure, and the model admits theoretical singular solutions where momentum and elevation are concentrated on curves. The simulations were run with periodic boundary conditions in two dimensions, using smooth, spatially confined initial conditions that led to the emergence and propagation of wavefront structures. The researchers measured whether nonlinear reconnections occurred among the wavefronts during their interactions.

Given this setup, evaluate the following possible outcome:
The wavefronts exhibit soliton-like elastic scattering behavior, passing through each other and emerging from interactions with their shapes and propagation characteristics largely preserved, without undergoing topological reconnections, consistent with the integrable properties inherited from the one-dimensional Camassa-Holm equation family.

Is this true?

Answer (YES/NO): NO